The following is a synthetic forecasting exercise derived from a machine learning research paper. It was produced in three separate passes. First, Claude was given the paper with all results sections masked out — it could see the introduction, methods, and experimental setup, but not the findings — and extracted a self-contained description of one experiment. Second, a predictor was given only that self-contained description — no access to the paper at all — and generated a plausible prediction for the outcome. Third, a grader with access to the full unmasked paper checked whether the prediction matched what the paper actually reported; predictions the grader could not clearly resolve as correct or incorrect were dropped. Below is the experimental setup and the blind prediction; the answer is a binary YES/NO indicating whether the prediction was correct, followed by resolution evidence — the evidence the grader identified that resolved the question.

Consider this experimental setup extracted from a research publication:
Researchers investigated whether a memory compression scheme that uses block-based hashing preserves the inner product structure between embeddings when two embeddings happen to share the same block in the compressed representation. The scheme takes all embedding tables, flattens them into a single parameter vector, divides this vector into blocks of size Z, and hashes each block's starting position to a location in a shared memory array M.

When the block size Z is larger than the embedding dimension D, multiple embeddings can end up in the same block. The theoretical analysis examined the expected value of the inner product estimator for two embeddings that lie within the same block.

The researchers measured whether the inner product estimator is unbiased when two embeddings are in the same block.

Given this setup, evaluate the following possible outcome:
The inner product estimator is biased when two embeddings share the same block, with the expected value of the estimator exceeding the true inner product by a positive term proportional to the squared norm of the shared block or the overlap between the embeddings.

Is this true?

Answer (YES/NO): NO